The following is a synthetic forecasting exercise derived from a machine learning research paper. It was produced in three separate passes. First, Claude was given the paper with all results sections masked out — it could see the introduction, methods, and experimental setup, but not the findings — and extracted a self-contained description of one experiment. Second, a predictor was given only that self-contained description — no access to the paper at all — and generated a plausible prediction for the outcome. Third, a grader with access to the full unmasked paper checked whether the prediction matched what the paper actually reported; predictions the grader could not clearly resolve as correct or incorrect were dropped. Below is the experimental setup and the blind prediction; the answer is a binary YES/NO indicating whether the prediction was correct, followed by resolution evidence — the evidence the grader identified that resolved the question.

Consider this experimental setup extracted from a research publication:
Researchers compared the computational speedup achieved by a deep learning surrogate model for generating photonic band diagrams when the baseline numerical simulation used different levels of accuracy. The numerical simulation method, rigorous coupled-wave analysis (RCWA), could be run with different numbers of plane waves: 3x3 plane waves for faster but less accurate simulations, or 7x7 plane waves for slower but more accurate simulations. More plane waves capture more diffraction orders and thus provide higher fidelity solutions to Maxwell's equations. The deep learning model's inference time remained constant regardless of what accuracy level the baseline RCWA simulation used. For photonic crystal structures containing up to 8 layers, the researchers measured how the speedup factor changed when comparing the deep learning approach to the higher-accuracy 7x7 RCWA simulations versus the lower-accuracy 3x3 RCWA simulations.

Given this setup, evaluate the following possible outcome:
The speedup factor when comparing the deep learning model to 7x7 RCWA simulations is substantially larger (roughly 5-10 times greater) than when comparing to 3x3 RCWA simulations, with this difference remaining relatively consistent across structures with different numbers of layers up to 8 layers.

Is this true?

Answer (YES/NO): NO